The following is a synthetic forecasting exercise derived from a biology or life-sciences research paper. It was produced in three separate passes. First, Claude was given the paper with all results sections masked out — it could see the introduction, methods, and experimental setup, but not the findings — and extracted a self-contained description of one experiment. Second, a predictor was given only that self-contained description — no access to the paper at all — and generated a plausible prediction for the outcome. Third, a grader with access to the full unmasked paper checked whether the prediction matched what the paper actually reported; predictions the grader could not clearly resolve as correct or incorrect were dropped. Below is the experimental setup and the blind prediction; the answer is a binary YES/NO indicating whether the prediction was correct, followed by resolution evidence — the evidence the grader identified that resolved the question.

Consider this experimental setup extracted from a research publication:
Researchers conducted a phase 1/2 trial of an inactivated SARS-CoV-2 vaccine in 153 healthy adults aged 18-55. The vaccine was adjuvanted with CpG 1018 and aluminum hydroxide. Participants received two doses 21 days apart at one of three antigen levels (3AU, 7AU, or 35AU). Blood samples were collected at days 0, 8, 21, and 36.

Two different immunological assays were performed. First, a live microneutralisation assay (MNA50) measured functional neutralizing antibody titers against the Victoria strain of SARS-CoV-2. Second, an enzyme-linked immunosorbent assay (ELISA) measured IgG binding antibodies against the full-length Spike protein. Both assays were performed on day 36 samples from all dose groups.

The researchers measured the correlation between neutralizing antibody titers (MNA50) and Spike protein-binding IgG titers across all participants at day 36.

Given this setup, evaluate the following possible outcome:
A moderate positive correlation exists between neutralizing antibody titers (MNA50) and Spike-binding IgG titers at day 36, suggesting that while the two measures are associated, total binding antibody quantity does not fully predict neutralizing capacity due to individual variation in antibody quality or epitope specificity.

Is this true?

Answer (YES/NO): NO